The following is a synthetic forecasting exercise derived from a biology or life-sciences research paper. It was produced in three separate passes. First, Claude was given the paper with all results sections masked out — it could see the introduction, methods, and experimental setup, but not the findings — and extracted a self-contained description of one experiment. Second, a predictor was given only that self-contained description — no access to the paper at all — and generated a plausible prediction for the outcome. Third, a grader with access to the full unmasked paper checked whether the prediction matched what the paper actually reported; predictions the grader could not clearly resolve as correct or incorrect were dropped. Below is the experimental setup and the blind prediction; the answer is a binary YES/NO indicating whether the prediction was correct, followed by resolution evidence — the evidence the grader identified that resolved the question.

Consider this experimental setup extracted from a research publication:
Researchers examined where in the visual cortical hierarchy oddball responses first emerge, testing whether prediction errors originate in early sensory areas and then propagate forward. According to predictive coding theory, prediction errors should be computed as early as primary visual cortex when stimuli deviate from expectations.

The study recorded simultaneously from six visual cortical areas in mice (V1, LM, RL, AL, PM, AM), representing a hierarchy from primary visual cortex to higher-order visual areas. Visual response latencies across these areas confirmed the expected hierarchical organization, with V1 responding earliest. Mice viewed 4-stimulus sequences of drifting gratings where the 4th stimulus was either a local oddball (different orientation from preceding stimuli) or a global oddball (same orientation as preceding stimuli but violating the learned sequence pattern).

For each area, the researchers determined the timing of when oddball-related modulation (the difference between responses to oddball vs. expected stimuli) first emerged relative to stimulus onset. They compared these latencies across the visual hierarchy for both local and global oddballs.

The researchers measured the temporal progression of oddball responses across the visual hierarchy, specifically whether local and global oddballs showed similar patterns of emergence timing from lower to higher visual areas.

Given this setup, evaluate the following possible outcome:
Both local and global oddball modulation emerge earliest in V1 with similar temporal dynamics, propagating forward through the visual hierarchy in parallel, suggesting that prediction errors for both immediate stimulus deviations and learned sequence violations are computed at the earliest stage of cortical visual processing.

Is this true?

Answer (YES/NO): NO